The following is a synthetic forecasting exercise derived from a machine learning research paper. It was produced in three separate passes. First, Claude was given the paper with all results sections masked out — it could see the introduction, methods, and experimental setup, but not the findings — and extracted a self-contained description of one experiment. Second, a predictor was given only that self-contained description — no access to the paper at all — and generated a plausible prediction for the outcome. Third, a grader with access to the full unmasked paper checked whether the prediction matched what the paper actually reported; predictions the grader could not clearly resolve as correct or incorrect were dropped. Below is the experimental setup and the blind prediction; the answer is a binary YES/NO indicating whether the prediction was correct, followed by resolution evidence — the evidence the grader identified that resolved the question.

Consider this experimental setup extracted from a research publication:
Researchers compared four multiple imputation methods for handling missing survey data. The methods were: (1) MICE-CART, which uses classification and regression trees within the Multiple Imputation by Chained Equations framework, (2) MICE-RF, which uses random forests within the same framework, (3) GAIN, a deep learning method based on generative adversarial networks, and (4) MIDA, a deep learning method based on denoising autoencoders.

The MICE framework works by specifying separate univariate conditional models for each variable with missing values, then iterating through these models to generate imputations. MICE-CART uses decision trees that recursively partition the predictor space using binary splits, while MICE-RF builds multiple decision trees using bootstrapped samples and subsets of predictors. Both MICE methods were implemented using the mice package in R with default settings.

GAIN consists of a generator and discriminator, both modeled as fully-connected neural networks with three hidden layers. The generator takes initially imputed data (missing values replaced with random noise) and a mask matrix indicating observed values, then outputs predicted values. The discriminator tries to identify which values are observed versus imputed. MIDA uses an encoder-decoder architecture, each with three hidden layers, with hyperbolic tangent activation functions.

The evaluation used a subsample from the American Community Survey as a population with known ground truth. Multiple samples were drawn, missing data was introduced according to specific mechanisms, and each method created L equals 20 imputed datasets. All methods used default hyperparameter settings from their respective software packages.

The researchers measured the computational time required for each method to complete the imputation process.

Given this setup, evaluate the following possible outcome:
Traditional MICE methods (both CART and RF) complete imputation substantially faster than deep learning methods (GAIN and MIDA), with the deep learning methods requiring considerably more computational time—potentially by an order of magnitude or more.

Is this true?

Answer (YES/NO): NO